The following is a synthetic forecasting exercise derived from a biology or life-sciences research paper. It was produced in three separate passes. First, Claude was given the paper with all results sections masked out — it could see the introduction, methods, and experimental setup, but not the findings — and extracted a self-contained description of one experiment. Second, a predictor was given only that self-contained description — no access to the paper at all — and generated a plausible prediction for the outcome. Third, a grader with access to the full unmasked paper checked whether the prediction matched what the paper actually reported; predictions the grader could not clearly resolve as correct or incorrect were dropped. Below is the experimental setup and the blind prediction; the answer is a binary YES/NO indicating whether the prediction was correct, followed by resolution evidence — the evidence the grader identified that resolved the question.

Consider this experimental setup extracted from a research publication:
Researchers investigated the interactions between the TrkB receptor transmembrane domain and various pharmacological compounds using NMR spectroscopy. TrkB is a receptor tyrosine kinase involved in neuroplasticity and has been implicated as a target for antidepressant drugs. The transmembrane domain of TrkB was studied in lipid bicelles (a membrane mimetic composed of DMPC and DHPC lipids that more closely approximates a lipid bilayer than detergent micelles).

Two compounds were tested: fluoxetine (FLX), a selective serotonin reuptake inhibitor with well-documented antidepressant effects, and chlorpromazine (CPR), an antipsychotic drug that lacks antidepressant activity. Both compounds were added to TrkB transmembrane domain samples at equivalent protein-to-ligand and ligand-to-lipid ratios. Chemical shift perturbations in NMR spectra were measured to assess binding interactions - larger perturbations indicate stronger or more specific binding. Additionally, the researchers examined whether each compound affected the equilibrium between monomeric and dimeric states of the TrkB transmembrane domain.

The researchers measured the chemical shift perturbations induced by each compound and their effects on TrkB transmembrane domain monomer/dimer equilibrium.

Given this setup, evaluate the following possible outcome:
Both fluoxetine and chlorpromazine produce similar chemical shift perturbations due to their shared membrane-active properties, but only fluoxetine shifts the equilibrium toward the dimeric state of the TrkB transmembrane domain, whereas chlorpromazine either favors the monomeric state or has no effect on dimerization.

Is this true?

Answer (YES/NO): NO